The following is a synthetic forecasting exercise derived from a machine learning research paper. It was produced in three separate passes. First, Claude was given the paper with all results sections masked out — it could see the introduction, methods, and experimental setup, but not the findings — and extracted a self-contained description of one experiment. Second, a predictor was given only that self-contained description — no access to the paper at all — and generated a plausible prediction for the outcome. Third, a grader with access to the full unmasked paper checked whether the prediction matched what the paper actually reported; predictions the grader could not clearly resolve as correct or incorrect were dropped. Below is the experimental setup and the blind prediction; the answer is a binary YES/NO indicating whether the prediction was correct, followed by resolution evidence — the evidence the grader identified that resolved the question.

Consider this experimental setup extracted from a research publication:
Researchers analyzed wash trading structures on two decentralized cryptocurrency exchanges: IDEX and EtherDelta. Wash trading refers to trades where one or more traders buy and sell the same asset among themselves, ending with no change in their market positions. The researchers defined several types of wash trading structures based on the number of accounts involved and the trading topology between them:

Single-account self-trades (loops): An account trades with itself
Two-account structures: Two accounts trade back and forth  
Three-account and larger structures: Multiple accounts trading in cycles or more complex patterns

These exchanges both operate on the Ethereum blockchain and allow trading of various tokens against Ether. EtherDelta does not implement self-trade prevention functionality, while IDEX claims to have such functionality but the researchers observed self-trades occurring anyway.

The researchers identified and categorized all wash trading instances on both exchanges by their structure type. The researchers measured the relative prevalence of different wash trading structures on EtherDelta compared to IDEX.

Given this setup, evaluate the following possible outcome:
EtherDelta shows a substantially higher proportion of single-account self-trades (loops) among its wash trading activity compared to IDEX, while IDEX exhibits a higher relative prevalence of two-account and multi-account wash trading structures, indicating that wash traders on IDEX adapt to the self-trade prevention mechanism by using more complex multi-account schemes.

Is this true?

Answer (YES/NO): YES